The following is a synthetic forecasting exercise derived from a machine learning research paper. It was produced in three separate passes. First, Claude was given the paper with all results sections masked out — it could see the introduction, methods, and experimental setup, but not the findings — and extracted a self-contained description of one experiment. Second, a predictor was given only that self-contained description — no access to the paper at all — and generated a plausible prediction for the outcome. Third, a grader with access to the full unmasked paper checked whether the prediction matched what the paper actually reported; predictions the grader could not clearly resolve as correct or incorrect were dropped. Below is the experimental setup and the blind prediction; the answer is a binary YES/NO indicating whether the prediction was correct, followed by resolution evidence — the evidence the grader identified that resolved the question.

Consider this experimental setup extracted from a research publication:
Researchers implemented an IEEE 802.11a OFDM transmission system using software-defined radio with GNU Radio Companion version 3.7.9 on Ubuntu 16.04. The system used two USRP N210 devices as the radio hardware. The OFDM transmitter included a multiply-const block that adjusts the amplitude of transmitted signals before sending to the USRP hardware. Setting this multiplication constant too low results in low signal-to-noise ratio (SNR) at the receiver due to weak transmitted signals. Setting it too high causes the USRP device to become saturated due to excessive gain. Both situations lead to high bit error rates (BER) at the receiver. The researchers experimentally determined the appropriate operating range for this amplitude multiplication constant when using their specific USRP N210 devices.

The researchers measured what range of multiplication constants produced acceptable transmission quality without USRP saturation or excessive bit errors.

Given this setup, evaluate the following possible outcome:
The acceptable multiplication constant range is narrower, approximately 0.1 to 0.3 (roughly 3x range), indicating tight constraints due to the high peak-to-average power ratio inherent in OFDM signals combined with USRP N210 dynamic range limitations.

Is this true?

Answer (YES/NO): NO